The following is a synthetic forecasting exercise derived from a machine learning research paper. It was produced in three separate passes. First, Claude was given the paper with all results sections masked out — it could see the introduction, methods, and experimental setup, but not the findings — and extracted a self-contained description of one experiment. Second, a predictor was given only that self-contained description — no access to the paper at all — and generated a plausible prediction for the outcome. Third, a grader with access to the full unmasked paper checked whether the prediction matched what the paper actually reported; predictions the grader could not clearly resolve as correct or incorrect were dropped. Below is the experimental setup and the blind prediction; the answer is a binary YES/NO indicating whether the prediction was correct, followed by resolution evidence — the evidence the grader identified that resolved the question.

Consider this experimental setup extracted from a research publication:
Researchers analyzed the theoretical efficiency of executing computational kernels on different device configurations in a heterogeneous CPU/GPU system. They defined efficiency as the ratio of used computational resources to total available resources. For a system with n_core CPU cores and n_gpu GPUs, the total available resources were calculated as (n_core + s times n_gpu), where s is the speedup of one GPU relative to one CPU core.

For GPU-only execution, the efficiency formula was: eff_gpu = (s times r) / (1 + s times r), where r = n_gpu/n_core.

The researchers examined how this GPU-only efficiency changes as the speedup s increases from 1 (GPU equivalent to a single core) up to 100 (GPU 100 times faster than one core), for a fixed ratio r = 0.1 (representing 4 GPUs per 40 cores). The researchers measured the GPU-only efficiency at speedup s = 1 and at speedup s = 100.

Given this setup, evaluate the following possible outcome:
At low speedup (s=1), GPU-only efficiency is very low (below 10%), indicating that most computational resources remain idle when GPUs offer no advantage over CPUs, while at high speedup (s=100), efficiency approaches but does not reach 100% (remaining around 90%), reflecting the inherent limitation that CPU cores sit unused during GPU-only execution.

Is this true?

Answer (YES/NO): YES